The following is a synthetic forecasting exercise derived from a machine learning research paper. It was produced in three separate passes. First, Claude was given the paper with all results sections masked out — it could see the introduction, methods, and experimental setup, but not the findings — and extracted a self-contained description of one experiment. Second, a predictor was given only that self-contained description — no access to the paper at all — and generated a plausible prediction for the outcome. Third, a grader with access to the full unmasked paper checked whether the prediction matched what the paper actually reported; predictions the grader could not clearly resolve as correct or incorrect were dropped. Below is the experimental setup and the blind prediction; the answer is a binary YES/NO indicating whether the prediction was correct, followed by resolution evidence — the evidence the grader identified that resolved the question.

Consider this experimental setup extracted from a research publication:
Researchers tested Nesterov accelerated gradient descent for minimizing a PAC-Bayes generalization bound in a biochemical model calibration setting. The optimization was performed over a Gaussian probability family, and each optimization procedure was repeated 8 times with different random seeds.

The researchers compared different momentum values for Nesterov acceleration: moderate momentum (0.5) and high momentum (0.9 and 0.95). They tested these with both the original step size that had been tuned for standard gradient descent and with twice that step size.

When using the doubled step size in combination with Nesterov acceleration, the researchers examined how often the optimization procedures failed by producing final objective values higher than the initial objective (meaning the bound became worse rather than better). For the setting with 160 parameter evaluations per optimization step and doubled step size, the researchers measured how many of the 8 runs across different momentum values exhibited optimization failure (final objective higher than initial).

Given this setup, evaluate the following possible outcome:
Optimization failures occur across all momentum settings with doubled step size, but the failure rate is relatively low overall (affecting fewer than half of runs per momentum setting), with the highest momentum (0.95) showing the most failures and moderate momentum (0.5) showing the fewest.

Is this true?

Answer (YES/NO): NO